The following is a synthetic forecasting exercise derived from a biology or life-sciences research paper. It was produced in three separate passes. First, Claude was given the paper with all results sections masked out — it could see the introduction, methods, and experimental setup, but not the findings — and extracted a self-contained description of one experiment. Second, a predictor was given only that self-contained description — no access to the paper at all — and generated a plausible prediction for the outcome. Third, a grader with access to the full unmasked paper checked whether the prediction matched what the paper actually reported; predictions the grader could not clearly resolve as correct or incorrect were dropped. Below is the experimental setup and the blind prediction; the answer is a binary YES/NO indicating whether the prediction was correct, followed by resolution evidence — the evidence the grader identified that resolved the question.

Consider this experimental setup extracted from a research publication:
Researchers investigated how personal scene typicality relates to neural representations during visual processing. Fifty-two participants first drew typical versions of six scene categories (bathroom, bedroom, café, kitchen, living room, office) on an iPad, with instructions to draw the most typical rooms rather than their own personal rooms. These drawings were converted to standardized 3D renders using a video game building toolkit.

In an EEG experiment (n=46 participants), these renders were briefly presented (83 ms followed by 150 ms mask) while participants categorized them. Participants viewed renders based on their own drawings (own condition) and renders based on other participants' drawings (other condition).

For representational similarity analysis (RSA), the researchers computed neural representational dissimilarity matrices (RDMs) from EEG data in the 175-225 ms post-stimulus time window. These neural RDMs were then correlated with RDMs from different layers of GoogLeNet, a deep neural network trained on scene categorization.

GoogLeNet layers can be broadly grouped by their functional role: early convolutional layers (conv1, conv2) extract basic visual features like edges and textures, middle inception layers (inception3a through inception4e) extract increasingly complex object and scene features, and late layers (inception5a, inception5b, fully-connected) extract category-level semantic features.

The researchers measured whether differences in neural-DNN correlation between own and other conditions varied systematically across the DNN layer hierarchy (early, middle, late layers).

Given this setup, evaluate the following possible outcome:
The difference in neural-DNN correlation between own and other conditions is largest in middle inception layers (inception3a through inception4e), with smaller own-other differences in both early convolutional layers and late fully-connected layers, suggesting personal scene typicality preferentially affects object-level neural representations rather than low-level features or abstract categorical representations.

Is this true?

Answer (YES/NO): NO